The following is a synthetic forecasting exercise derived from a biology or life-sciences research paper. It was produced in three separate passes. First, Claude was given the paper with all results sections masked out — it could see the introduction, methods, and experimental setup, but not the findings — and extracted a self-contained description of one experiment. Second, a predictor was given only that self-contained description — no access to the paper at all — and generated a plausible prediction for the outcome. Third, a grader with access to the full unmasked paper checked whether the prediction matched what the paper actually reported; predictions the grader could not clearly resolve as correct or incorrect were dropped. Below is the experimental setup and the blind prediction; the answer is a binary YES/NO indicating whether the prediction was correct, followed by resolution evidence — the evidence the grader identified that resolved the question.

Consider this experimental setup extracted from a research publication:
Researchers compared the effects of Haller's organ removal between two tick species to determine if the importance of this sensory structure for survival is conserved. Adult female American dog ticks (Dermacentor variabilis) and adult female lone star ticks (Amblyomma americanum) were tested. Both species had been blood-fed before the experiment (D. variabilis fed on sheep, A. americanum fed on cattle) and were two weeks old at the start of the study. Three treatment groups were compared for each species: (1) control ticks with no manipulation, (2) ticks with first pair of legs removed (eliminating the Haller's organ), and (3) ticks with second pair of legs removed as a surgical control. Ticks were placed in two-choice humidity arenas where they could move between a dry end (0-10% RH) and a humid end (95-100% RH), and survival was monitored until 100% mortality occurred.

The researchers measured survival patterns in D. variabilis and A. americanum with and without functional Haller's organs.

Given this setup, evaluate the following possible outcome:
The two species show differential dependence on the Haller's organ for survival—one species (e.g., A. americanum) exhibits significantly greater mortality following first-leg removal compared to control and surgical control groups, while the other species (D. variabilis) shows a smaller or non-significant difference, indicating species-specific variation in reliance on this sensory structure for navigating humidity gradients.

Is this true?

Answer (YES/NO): NO